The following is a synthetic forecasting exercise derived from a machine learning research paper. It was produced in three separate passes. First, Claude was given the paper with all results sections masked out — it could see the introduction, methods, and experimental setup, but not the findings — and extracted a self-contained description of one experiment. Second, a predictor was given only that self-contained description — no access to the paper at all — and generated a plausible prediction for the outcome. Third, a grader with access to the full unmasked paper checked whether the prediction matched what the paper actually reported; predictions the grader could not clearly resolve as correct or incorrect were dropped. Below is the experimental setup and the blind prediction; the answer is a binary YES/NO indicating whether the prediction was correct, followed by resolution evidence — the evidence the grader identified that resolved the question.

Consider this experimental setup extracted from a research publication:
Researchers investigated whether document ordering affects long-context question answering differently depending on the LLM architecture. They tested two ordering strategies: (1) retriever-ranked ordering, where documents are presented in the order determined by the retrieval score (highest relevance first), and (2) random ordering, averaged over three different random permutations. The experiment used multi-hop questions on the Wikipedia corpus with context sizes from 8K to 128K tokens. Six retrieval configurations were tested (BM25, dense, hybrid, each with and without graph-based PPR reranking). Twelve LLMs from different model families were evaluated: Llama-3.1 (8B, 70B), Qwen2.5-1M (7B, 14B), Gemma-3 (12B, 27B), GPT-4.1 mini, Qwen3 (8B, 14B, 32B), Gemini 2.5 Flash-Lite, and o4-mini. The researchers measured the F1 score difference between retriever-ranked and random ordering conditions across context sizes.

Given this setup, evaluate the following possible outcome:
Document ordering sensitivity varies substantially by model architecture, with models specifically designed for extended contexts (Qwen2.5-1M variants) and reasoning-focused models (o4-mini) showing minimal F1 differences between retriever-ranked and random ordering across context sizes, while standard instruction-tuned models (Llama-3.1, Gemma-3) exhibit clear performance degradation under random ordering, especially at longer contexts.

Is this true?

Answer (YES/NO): NO